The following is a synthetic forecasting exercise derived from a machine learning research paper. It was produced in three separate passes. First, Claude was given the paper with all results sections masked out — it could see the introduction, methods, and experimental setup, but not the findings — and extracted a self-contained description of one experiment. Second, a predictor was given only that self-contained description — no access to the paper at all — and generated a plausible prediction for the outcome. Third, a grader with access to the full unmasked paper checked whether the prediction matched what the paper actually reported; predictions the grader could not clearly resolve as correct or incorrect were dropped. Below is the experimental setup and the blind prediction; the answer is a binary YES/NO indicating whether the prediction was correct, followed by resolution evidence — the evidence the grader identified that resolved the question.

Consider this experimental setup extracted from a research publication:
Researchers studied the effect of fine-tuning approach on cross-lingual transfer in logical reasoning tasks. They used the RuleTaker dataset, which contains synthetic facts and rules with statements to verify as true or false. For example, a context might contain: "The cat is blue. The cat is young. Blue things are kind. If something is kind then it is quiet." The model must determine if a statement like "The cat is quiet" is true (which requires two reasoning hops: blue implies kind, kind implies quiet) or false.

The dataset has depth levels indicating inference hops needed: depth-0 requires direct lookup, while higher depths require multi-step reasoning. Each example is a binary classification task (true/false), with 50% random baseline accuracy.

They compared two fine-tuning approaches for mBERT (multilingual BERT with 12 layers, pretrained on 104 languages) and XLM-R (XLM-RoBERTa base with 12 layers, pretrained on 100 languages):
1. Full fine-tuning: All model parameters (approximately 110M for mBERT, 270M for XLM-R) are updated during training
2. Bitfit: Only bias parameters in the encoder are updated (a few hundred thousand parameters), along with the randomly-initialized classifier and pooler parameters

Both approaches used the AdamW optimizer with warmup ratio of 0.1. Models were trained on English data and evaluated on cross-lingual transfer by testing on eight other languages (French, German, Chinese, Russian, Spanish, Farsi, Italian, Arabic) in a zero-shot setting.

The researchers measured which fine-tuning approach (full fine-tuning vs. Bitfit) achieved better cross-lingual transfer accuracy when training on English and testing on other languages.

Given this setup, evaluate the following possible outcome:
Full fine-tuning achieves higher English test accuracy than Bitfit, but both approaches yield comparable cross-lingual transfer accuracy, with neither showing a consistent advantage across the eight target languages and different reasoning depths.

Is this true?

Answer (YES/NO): NO